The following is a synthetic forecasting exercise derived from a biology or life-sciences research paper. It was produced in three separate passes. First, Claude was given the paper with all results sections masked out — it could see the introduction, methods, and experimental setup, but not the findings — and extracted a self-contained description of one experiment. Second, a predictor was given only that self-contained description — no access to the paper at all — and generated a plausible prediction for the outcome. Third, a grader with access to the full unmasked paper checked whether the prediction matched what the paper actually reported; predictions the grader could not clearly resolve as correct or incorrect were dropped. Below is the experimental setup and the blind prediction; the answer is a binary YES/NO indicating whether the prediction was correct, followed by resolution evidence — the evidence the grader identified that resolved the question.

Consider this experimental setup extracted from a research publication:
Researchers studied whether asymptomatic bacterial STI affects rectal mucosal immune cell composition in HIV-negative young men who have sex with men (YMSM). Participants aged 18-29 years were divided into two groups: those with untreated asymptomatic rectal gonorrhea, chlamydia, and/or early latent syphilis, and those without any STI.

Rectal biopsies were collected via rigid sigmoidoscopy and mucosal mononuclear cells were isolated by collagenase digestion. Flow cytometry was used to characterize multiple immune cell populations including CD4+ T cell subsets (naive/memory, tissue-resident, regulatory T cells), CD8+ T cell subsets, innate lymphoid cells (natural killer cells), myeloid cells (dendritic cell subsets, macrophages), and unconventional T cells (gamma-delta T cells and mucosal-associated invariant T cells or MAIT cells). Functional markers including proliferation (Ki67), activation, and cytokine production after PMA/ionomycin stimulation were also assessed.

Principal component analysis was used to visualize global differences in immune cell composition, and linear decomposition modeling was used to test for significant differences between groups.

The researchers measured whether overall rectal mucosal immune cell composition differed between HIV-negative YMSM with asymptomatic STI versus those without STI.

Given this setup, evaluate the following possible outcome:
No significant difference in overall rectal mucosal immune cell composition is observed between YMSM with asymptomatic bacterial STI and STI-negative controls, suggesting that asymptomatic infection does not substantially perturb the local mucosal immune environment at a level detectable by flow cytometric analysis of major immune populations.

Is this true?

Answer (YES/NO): YES